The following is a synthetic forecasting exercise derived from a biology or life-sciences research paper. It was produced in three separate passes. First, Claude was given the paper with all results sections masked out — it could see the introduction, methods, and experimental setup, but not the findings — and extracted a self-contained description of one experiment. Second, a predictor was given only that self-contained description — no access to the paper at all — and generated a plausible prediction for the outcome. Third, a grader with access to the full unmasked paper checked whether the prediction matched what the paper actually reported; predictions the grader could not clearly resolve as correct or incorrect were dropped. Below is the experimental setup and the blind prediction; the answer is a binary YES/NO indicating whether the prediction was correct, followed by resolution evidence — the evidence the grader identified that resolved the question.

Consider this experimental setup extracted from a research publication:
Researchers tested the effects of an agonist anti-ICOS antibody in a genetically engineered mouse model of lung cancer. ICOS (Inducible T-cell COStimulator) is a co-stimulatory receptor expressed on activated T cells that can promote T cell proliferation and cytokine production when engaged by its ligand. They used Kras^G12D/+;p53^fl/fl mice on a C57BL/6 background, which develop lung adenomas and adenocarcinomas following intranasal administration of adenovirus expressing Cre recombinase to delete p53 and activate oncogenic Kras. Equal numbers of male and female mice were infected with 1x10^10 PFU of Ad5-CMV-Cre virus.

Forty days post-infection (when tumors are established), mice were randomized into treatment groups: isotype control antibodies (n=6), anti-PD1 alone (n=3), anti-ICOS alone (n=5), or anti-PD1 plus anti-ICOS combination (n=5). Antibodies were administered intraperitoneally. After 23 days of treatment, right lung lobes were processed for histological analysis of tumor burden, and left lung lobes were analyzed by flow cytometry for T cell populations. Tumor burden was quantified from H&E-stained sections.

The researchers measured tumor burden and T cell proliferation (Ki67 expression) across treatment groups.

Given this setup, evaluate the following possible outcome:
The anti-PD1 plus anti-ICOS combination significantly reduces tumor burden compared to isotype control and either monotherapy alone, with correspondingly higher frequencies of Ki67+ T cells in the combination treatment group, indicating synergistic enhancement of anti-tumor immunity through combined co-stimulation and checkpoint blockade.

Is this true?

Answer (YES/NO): NO